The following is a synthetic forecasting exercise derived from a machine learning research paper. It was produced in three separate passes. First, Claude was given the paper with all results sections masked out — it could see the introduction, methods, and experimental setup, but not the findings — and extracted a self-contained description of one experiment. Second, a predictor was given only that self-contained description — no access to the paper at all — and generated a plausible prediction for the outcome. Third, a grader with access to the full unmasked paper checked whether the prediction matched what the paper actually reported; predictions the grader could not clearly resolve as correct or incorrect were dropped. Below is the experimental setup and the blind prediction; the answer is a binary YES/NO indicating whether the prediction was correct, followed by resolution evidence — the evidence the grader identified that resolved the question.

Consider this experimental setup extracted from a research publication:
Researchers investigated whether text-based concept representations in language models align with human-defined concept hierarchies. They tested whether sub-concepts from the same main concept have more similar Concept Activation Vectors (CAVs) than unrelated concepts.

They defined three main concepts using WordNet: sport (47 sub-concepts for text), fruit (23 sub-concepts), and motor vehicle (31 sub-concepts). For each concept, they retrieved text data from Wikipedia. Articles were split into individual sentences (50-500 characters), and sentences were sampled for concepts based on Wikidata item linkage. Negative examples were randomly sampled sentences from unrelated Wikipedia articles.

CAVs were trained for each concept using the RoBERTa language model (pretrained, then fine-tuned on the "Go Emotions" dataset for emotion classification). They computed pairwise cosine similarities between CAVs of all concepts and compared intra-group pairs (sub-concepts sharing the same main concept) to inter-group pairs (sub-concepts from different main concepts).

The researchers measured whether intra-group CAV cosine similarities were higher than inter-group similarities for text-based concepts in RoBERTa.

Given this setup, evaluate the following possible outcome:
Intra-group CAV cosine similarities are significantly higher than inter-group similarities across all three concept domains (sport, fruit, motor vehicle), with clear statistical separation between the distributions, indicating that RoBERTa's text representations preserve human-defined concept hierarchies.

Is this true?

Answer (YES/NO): NO